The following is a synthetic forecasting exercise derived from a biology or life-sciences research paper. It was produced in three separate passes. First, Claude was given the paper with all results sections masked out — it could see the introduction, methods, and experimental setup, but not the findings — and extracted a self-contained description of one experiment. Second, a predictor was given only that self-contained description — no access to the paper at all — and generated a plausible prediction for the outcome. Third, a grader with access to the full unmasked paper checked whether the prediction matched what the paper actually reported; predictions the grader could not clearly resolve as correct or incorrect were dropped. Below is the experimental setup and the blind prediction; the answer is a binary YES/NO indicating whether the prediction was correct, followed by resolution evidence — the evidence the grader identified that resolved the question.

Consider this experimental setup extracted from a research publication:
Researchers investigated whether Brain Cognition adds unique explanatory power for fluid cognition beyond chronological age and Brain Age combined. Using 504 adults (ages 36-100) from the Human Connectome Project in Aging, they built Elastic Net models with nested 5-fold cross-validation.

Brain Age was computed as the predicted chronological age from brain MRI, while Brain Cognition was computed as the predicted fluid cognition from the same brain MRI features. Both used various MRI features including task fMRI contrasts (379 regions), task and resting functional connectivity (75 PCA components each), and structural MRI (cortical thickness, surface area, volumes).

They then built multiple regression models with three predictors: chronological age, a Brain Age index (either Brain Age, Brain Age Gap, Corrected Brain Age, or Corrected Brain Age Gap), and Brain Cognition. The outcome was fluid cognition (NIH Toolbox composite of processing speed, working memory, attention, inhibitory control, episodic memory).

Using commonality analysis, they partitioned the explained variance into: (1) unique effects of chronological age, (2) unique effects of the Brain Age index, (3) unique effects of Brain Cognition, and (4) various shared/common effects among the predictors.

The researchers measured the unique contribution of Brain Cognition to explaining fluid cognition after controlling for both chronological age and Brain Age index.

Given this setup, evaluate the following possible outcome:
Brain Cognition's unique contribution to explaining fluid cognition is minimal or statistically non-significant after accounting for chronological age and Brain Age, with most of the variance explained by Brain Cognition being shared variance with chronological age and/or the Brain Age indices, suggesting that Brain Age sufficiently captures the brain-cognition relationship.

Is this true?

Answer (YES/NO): NO